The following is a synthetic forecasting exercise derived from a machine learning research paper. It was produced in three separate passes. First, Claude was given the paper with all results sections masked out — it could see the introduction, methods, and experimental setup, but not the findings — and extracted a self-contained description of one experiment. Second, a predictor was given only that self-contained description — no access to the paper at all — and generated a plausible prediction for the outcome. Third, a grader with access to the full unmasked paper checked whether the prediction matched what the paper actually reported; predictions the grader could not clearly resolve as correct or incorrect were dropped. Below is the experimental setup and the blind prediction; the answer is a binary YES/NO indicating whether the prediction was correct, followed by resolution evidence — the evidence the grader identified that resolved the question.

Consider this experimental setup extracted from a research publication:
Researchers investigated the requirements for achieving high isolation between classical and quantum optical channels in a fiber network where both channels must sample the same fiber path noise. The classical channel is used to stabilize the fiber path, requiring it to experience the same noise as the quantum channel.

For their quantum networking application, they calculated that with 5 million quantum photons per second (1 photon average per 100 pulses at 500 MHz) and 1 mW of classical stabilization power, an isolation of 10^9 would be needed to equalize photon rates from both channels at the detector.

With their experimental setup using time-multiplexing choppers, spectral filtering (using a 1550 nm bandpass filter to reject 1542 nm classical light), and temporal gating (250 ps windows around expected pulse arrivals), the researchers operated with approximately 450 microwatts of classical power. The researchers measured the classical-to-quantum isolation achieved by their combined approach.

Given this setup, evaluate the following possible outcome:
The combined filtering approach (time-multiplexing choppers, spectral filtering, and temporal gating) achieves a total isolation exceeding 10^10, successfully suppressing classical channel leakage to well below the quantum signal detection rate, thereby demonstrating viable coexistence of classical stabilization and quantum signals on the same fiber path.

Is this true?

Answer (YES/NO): YES